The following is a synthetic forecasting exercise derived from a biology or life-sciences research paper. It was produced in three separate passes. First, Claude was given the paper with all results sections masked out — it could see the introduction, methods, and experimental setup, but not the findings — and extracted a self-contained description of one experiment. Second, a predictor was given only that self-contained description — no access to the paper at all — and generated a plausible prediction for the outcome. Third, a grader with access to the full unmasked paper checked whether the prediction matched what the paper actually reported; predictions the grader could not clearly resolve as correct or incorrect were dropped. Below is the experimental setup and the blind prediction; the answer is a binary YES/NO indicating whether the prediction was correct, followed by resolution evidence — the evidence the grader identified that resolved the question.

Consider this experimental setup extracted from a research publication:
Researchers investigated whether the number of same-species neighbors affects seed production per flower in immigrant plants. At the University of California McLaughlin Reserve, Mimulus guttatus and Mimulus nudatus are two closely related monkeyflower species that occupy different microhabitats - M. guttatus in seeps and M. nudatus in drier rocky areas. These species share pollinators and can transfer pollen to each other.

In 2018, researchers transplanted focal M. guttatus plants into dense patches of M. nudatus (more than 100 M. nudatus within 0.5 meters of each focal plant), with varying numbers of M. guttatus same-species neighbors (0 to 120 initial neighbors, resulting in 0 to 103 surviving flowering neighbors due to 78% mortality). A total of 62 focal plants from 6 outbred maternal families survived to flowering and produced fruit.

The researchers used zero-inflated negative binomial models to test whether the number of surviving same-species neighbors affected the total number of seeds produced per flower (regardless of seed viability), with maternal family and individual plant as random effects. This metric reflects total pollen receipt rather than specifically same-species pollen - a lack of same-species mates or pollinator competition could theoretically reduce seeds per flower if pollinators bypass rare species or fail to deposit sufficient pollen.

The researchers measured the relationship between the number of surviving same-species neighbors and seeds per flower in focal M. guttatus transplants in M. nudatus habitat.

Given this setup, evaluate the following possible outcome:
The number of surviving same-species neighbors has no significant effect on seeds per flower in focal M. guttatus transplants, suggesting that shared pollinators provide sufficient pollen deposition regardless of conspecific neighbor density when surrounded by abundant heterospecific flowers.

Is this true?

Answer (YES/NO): YES